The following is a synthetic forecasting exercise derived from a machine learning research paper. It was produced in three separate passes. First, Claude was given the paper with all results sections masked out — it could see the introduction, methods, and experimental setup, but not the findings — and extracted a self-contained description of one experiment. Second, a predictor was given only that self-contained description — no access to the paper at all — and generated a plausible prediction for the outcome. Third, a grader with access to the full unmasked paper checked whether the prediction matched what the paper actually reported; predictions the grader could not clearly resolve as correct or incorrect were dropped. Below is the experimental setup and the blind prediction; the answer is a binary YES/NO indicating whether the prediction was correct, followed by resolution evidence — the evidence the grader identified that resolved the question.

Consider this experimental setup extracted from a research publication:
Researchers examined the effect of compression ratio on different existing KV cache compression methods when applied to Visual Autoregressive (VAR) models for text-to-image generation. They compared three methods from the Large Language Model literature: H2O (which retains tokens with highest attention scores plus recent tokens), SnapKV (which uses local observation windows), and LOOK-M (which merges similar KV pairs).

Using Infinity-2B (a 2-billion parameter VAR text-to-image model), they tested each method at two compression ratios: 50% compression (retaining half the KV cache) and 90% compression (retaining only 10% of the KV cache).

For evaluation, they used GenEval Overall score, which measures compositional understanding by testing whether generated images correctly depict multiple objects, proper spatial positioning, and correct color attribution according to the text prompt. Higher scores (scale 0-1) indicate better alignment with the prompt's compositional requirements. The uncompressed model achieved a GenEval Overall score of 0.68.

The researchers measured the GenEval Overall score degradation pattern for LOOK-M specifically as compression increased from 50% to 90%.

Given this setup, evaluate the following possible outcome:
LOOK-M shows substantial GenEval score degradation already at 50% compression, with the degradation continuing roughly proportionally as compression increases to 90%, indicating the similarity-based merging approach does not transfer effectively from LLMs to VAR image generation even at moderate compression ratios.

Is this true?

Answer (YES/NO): NO